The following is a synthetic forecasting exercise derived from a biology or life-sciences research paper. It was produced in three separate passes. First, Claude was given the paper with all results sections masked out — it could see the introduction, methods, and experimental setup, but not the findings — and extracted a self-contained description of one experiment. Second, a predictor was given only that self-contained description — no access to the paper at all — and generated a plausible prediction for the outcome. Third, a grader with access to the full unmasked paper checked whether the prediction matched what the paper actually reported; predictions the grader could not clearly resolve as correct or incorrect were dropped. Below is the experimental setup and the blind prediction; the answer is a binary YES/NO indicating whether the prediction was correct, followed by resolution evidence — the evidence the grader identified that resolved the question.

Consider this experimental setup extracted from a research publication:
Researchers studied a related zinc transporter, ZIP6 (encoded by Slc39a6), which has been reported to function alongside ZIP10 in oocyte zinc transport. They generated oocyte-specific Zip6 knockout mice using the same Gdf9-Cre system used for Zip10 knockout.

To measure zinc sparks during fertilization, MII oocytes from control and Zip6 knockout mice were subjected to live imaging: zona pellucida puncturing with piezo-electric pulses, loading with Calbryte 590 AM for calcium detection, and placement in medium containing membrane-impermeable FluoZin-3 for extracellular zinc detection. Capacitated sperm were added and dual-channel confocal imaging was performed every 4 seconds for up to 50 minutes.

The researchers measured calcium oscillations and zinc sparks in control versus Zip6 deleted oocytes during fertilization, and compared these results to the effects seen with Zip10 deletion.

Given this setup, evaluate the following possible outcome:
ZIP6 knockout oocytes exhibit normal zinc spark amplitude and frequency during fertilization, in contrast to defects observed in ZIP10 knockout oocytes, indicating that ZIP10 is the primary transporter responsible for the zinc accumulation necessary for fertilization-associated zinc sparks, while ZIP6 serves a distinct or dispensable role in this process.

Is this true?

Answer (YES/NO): YES